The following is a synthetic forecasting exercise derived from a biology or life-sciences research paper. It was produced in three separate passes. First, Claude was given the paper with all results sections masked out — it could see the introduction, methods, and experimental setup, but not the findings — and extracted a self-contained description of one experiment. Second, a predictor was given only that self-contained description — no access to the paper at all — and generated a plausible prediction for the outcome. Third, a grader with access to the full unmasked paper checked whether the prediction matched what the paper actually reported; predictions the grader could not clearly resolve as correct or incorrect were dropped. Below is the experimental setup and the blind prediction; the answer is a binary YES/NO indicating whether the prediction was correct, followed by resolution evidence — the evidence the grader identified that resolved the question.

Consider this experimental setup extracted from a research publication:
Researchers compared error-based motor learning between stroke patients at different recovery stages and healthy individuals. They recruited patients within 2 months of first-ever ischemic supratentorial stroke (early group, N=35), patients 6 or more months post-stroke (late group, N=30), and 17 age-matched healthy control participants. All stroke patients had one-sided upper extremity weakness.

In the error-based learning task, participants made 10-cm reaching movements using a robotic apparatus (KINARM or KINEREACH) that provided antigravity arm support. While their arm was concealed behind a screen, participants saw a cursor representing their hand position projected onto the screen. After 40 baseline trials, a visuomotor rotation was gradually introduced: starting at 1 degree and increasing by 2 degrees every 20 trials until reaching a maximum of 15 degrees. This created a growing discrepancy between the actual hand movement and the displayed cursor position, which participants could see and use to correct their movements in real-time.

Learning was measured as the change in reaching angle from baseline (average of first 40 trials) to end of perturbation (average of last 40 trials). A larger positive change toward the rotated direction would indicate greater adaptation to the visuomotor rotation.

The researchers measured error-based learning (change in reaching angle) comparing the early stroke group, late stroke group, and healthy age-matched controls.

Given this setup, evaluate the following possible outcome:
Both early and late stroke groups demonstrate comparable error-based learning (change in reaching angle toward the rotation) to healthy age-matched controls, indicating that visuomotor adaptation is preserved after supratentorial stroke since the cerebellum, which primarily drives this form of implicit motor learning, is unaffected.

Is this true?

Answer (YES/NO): YES